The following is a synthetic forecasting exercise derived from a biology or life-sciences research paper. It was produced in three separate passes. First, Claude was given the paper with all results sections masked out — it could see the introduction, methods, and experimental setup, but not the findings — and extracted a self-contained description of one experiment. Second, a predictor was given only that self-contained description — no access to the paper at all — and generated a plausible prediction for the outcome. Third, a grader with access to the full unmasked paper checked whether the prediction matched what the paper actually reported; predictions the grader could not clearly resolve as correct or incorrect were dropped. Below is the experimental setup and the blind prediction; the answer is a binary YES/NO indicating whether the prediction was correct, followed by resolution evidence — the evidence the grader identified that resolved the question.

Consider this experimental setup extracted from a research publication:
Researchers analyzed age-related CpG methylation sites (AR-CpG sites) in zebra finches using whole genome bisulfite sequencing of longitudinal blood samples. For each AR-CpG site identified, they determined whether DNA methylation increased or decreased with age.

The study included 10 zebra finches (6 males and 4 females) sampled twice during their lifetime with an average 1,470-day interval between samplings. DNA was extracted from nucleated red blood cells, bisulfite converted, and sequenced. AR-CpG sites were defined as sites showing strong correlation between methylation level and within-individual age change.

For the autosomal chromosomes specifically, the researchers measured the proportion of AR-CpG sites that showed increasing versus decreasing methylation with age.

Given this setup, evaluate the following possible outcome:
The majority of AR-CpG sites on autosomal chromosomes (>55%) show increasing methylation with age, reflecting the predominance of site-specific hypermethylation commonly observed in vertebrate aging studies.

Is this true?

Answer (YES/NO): NO